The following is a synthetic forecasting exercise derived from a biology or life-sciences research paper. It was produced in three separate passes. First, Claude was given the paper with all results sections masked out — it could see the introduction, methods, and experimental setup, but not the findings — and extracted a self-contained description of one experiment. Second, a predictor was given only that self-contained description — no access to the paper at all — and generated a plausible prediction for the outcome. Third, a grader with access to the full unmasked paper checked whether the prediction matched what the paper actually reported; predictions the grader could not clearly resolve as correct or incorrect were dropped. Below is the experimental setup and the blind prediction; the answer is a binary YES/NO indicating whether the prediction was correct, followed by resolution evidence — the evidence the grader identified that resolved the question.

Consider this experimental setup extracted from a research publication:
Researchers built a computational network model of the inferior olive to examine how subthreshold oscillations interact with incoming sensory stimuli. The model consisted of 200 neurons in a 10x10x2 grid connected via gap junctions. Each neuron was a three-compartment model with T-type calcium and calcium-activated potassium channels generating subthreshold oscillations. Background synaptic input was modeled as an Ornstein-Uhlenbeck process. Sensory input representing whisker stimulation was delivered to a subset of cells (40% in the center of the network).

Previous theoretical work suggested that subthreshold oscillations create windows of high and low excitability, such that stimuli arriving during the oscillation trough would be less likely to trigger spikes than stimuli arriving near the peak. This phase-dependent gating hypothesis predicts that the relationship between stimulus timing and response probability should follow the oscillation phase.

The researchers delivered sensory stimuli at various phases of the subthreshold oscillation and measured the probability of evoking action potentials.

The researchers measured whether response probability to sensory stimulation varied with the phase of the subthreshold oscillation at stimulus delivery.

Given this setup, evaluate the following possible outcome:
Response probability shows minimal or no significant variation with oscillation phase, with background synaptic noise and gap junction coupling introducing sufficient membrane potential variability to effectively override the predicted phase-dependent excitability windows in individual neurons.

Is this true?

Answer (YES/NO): NO